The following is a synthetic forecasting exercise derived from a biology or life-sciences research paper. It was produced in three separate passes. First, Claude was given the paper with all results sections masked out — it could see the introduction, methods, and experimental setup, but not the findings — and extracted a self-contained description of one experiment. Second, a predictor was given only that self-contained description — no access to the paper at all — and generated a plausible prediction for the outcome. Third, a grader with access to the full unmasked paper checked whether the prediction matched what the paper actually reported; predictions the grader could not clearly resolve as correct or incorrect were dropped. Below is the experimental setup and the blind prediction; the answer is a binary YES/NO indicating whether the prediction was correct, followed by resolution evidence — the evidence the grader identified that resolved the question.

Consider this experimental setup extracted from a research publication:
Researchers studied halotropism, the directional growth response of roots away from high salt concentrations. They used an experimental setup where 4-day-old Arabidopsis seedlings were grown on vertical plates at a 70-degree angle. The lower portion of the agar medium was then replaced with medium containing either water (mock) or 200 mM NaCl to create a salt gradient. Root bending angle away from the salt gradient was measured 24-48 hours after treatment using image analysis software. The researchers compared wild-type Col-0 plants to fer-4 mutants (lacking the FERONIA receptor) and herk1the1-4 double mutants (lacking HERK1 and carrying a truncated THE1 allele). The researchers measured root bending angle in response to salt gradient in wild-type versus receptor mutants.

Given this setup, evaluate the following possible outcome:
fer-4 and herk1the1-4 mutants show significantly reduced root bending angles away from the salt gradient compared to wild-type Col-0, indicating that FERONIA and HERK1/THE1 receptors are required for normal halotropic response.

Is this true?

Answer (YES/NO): NO